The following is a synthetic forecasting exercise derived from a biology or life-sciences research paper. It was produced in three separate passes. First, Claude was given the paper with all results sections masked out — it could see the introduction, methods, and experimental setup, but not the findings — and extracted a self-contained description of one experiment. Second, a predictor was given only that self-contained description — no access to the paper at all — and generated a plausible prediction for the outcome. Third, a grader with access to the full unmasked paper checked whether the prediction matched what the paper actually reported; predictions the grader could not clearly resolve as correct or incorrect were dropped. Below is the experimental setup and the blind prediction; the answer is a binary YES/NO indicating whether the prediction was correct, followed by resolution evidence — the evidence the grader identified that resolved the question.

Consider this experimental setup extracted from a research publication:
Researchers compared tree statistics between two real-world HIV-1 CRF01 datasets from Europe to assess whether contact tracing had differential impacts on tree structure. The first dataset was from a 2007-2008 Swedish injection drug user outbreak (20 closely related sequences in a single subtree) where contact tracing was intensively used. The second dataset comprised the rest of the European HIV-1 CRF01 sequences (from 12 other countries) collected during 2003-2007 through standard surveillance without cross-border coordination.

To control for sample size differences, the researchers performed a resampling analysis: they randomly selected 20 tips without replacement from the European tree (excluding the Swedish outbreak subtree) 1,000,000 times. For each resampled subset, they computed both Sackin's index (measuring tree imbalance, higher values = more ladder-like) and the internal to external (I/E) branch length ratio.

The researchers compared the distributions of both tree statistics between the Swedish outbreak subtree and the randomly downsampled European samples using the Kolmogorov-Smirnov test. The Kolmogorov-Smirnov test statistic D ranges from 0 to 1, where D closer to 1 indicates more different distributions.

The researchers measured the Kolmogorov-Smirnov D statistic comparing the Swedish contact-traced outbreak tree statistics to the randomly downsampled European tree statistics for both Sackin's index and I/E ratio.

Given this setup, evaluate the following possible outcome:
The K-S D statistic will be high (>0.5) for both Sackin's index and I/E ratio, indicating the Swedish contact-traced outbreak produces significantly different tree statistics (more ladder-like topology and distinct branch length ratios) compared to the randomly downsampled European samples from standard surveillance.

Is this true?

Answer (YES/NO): YES